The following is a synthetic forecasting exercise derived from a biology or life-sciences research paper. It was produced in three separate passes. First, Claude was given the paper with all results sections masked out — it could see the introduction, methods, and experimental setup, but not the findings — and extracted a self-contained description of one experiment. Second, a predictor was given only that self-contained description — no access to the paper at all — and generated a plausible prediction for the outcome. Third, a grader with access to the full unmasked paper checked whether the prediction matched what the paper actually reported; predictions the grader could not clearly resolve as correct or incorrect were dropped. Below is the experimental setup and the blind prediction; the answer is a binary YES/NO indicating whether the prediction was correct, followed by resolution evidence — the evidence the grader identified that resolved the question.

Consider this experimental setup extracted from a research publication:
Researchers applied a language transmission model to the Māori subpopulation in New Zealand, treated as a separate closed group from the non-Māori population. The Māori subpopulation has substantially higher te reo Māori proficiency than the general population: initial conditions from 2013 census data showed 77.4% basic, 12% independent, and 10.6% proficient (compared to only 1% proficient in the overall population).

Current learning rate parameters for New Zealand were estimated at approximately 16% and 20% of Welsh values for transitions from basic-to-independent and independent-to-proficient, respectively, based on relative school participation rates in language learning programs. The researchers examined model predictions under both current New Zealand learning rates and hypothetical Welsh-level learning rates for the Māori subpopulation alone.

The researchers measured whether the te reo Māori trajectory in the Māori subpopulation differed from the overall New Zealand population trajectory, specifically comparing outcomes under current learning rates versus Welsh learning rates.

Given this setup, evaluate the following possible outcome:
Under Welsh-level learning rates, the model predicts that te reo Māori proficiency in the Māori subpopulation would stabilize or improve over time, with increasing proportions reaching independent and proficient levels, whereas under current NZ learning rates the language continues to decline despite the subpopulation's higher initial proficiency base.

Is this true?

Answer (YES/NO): YES